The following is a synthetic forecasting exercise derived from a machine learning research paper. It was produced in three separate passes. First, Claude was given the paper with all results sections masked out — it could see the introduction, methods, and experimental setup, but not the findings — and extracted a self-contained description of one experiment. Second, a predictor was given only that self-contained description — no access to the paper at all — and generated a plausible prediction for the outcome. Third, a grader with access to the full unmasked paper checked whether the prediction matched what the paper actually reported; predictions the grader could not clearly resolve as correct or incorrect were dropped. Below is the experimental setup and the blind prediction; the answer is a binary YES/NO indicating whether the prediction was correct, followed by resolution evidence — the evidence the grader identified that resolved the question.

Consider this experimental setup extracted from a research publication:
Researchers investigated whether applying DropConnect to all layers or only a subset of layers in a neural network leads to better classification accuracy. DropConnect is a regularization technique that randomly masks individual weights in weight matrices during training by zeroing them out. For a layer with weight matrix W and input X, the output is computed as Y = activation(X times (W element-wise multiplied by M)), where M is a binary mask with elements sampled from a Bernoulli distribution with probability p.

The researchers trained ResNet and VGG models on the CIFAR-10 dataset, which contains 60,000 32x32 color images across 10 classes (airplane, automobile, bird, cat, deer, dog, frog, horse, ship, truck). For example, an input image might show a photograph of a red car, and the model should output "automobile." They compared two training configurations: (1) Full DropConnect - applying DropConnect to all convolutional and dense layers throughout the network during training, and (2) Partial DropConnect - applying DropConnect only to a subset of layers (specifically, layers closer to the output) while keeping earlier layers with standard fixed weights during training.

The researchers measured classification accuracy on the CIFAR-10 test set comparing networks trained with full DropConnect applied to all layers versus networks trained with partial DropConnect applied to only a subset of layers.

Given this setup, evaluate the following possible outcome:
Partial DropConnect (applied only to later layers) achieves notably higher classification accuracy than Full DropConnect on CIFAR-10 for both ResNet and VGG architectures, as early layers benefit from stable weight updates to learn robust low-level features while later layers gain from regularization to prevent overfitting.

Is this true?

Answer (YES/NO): YES